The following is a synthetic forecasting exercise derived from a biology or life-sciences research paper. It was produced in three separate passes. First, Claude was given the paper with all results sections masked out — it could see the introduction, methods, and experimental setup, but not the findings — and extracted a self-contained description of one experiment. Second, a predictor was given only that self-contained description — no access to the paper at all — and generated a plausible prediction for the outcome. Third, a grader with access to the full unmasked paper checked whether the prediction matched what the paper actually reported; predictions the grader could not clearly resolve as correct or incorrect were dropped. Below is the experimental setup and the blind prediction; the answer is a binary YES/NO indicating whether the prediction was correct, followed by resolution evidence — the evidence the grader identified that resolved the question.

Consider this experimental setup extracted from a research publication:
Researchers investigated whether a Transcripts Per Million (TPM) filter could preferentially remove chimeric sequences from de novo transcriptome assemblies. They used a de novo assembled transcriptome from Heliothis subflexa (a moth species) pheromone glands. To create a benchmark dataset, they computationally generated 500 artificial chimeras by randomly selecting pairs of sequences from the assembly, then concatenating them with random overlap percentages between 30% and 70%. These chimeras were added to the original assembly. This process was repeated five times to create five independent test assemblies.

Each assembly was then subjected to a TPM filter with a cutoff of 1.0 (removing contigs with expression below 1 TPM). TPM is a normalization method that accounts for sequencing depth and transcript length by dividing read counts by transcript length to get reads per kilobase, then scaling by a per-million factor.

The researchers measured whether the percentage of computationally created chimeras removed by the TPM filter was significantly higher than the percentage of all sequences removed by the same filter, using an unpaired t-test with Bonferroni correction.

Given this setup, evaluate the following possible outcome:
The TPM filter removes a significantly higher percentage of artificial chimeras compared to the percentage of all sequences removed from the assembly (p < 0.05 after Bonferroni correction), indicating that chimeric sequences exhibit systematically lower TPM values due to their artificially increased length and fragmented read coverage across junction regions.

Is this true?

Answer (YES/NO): YES